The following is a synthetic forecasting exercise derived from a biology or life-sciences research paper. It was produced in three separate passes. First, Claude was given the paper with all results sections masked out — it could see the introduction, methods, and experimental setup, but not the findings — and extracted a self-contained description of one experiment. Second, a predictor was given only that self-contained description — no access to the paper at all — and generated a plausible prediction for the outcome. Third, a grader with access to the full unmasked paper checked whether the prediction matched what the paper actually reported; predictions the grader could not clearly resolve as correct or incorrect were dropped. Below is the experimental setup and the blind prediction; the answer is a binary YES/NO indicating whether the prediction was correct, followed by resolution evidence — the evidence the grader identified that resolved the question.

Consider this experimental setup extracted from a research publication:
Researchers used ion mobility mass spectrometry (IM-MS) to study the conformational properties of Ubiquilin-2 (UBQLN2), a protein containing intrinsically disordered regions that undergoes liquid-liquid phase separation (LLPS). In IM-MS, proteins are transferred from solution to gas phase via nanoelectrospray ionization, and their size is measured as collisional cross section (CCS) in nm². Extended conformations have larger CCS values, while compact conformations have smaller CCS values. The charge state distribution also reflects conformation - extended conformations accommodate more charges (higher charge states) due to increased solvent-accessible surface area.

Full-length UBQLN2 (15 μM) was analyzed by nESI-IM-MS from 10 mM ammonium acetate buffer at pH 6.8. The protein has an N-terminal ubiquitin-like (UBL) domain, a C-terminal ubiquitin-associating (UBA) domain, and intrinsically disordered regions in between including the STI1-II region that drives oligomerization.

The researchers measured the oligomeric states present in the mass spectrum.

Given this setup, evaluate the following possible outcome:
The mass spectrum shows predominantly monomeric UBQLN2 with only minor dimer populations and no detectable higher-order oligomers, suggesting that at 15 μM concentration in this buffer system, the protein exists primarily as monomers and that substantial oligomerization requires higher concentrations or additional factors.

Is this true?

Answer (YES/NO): NO